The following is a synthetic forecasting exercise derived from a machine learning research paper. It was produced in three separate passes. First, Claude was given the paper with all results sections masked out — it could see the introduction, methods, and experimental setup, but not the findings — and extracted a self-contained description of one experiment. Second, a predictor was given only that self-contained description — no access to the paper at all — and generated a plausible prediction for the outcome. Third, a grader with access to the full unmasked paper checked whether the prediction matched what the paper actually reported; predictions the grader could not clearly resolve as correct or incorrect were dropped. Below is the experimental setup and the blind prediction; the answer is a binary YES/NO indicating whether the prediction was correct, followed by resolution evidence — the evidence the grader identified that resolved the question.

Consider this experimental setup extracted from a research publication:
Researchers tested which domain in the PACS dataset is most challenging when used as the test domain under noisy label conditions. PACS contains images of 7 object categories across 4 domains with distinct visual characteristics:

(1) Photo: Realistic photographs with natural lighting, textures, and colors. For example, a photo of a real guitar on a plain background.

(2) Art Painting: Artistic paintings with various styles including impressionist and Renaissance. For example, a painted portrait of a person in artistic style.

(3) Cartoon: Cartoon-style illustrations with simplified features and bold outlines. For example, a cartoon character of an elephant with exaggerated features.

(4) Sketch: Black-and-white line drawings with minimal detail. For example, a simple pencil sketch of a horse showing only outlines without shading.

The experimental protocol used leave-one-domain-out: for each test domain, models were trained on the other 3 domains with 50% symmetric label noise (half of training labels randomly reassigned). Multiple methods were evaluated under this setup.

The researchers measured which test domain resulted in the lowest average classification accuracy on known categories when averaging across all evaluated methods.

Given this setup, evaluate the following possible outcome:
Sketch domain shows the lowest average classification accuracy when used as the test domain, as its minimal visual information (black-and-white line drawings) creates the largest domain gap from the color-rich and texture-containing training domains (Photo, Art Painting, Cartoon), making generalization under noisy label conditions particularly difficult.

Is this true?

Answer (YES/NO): YES